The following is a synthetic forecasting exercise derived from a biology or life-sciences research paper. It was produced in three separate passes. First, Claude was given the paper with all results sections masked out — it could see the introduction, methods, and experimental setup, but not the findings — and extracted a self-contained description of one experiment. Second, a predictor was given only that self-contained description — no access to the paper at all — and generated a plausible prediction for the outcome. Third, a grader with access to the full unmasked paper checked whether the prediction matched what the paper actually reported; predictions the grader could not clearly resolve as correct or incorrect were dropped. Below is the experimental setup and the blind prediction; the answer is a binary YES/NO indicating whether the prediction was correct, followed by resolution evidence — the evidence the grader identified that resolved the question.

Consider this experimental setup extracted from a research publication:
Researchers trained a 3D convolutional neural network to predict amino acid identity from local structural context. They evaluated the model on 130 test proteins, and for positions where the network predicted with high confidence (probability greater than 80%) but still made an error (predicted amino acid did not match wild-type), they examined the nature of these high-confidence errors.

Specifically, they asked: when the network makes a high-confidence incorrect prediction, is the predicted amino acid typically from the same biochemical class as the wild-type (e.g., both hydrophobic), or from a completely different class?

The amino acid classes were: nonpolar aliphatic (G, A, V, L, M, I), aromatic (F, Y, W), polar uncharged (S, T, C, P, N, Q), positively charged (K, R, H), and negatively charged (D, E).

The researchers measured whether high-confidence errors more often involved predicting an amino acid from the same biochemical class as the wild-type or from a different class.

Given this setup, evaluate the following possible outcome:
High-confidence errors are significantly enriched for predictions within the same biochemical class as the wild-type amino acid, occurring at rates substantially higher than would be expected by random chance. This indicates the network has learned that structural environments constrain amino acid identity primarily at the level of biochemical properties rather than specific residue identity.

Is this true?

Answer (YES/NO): NO